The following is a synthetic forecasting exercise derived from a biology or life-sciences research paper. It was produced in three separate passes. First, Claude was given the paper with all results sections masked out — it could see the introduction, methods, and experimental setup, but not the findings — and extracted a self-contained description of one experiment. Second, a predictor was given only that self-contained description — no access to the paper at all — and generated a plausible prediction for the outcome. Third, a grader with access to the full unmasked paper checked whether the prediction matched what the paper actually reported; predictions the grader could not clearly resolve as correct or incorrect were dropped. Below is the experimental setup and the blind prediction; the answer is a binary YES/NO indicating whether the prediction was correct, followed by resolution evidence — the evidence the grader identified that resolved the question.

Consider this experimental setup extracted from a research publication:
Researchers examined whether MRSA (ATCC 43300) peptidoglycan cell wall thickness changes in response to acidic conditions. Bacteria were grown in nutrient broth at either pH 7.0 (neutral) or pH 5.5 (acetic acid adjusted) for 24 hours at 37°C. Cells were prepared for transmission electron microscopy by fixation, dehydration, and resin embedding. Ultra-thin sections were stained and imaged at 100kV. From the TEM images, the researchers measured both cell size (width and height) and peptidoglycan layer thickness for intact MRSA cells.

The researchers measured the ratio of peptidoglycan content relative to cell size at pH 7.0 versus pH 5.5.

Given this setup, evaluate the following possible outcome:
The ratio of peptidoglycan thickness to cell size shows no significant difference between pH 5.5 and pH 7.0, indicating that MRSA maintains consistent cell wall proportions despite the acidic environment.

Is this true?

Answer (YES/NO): YES